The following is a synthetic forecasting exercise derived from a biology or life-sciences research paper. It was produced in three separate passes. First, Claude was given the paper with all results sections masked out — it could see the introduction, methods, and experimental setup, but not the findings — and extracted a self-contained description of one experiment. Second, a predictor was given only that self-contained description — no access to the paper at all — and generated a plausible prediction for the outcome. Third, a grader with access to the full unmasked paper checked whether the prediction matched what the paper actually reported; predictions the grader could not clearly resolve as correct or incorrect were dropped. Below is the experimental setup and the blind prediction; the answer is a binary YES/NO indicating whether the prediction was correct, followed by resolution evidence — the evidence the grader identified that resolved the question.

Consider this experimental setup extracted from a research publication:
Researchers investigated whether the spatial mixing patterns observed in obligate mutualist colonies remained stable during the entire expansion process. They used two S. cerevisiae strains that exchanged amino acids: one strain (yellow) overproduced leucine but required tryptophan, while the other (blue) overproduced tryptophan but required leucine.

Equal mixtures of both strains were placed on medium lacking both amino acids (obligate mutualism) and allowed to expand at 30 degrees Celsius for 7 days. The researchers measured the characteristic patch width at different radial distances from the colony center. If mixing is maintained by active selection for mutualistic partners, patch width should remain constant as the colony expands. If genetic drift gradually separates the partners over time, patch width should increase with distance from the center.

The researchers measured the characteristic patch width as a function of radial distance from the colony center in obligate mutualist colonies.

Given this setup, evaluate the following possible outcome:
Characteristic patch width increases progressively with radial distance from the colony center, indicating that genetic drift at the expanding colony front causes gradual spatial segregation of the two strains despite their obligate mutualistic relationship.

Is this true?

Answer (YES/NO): NO